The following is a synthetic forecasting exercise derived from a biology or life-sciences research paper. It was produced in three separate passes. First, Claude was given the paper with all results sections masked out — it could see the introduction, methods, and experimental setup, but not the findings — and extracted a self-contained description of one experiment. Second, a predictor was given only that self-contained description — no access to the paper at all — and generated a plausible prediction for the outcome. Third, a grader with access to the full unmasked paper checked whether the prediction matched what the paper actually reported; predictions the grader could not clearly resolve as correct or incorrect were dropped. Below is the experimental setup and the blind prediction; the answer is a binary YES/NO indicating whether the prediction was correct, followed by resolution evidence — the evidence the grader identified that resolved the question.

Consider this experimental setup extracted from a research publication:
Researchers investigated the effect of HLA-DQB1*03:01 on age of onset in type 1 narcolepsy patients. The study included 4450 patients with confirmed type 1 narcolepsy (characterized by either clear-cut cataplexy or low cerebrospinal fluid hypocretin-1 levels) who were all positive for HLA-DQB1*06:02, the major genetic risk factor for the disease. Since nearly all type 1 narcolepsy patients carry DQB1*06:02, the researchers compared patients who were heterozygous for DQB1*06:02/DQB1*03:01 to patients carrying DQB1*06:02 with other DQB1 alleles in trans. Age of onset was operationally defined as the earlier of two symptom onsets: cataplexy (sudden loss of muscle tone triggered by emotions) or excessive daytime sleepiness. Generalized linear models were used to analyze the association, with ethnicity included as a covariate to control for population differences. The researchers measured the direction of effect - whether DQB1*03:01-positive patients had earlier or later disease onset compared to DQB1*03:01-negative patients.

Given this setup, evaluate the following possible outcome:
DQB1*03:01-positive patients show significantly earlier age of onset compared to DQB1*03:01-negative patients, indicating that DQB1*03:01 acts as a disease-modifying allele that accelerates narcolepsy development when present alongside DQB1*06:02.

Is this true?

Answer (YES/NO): YES